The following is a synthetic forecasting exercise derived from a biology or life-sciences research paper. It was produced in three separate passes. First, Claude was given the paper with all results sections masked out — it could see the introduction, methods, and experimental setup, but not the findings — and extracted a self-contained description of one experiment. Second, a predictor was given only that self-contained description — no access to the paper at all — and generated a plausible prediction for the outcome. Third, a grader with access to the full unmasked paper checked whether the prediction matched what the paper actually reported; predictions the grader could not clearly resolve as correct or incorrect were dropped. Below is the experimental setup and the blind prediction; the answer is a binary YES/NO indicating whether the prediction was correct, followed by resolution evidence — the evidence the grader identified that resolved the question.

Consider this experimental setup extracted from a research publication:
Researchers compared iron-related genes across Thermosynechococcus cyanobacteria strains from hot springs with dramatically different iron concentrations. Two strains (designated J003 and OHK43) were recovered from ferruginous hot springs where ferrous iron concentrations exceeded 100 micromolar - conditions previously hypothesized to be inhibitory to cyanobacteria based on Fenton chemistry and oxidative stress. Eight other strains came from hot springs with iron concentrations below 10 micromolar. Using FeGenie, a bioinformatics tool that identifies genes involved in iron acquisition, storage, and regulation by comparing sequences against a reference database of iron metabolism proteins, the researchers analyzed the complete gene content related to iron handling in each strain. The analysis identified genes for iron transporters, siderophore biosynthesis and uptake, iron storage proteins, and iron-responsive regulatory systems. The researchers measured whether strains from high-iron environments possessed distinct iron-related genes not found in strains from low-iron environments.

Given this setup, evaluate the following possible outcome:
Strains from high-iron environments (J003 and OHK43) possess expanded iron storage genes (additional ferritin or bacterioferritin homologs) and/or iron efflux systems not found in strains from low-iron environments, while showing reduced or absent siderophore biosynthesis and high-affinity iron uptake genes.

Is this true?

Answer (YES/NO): NO